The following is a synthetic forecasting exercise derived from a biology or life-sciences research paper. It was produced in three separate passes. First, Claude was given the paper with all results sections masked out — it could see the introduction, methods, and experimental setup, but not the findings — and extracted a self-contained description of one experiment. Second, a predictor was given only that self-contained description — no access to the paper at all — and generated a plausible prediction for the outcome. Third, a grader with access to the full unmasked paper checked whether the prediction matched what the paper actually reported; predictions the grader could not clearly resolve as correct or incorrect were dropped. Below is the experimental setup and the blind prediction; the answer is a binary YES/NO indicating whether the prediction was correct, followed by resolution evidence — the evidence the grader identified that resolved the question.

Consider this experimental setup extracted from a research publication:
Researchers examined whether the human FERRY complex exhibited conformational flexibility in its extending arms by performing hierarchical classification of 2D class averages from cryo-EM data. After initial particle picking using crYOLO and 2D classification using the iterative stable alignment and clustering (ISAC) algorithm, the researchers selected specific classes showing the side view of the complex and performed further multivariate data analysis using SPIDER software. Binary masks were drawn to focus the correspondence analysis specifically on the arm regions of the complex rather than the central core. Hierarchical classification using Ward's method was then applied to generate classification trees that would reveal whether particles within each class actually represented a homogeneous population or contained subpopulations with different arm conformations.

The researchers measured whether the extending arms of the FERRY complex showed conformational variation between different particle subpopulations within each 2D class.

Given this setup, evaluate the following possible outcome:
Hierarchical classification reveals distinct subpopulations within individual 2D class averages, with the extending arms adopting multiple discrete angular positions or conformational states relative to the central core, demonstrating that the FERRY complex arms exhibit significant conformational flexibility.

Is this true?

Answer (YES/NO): YES